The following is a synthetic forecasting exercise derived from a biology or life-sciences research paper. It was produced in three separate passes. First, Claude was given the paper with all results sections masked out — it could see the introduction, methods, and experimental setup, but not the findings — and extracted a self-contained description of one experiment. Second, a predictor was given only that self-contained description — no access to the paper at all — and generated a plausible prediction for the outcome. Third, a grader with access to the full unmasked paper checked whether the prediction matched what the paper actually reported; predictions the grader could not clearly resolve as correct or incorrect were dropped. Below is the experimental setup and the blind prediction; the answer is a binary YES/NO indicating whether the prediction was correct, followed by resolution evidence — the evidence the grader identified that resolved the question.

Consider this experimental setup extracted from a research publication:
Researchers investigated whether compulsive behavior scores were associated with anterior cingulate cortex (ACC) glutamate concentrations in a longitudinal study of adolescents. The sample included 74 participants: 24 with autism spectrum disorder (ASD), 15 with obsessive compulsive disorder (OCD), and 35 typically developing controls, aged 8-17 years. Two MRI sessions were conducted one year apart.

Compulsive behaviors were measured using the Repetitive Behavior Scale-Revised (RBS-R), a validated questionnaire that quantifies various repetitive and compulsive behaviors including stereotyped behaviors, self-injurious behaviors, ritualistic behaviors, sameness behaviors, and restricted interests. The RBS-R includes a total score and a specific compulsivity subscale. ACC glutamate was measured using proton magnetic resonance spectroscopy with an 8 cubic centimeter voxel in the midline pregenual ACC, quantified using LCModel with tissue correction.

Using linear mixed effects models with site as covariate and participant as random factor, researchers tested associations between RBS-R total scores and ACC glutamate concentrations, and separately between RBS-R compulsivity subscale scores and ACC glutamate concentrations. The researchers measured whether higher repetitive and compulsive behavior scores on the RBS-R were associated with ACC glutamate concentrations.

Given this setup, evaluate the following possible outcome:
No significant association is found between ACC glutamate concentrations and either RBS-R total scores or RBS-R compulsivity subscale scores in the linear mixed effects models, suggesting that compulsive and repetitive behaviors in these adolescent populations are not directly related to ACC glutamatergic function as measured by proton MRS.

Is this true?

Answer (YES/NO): YES